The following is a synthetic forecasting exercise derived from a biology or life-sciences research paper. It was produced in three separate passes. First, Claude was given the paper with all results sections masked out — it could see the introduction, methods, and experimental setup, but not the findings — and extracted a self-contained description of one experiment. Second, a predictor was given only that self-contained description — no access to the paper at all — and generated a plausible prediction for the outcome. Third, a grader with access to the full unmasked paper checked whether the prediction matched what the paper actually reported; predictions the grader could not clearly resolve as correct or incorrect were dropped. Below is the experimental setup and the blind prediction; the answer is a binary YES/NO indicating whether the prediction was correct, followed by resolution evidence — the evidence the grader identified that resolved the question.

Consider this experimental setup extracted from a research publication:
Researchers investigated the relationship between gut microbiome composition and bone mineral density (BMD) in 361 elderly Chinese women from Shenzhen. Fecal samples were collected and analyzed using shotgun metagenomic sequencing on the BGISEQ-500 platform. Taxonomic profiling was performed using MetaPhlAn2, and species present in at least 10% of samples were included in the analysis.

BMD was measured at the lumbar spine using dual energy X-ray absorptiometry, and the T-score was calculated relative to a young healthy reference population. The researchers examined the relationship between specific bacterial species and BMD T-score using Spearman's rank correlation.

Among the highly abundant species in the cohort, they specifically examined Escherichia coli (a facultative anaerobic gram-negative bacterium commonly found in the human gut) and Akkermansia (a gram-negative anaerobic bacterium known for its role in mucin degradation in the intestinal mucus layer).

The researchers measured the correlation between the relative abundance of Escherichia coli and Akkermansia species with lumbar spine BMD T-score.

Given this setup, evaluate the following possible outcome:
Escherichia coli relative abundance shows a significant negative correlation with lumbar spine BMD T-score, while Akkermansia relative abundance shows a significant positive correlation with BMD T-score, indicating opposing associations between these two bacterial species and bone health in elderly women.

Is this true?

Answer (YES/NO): YES